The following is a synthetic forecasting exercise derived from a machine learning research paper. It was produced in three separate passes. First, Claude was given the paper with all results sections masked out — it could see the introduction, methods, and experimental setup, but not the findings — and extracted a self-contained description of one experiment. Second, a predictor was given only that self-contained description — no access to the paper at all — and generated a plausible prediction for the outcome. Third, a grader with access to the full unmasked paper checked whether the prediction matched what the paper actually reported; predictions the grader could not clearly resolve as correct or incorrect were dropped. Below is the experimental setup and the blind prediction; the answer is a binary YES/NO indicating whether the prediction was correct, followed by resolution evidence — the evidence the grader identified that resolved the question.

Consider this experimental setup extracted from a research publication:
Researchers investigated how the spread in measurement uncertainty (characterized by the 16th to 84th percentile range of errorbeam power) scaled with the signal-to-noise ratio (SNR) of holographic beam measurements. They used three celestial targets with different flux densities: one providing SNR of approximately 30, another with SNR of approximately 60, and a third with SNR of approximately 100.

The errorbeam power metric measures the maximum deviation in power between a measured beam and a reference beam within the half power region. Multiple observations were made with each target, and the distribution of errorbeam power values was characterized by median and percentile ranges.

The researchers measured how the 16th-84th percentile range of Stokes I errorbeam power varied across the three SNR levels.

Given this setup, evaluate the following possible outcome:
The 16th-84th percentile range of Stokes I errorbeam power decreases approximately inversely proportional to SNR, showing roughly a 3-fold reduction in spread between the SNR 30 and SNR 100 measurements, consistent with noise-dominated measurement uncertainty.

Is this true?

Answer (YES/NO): NO